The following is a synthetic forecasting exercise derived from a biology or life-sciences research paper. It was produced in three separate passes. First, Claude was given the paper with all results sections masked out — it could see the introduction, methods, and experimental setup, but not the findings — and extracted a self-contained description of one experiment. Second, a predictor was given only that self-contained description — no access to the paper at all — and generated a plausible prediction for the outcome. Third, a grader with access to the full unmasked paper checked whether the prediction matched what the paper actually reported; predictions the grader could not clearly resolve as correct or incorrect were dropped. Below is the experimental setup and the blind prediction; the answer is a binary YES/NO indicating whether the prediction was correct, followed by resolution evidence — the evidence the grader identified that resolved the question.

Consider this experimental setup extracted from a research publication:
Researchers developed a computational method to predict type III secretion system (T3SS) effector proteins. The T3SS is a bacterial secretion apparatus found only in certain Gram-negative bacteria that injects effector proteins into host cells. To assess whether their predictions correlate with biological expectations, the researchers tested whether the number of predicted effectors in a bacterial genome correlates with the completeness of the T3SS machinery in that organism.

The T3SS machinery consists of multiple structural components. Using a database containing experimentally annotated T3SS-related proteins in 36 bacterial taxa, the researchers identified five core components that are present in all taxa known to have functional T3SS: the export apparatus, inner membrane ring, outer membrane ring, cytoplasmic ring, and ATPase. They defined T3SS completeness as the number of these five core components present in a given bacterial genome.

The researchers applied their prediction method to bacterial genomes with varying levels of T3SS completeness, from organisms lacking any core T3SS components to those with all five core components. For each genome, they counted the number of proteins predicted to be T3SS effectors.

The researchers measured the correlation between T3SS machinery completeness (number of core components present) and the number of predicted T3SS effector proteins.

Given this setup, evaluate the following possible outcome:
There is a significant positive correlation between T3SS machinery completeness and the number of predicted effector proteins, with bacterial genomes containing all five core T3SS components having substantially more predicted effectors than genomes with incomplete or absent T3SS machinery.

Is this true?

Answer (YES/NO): NO